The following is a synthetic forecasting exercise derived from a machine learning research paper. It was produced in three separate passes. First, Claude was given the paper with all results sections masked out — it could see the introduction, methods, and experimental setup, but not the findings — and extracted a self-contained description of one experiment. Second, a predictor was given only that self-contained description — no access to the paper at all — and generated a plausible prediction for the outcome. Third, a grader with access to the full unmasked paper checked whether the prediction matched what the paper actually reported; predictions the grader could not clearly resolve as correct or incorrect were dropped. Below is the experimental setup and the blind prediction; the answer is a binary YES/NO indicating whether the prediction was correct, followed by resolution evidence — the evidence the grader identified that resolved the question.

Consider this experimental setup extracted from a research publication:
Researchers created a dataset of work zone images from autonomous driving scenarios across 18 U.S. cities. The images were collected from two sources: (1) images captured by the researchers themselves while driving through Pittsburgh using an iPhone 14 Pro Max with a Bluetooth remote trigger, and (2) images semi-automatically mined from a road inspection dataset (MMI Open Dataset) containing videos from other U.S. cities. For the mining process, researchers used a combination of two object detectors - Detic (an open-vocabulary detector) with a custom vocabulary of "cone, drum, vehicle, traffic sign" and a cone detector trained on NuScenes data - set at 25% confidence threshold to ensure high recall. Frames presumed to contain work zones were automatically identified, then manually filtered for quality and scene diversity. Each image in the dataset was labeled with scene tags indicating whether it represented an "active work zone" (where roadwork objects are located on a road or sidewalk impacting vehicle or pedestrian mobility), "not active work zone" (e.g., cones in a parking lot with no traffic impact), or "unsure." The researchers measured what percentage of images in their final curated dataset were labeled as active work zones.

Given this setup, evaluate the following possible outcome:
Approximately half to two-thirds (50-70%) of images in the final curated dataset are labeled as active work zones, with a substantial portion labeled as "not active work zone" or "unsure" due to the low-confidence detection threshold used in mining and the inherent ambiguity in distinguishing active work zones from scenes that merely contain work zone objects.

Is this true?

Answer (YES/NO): NO